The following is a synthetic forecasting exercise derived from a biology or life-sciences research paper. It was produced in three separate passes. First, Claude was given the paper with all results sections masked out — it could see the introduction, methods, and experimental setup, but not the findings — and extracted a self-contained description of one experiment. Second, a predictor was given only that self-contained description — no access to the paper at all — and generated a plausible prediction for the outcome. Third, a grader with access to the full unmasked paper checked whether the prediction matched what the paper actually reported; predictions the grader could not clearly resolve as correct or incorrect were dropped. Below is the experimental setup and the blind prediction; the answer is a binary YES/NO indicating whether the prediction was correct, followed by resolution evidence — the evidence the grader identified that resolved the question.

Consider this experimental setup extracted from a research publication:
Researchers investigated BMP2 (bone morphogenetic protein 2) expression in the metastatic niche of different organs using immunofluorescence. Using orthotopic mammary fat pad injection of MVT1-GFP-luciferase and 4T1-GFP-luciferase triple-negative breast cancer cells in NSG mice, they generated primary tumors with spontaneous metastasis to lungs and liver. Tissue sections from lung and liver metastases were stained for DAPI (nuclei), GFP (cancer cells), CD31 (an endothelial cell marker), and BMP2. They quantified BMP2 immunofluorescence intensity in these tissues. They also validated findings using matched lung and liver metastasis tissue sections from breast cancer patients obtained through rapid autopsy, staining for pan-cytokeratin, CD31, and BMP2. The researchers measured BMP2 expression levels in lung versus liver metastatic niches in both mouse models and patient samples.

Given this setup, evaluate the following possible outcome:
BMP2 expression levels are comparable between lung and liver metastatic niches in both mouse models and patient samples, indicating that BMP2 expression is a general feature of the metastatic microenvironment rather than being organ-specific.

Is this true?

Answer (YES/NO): NO